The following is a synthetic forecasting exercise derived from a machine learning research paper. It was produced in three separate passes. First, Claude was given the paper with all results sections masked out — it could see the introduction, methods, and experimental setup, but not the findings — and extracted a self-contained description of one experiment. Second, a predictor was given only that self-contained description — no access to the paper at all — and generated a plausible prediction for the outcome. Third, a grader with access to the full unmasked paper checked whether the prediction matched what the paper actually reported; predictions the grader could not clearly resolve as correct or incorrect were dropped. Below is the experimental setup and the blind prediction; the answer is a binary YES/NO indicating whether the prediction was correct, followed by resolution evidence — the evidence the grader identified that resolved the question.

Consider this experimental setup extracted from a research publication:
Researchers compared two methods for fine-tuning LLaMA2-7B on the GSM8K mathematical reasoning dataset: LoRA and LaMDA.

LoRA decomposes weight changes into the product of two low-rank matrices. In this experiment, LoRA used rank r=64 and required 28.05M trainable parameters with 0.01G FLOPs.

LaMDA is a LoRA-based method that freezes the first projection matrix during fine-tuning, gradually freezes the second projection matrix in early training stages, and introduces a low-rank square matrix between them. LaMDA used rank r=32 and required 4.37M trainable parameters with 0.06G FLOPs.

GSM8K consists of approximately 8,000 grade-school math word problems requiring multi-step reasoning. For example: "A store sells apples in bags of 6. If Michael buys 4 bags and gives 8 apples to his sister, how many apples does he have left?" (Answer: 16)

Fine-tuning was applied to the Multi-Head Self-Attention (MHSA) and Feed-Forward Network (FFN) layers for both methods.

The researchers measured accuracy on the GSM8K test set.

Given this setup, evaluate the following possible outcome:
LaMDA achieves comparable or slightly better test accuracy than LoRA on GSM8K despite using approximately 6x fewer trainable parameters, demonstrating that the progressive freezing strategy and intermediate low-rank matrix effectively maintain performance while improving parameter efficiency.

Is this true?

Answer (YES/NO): YES